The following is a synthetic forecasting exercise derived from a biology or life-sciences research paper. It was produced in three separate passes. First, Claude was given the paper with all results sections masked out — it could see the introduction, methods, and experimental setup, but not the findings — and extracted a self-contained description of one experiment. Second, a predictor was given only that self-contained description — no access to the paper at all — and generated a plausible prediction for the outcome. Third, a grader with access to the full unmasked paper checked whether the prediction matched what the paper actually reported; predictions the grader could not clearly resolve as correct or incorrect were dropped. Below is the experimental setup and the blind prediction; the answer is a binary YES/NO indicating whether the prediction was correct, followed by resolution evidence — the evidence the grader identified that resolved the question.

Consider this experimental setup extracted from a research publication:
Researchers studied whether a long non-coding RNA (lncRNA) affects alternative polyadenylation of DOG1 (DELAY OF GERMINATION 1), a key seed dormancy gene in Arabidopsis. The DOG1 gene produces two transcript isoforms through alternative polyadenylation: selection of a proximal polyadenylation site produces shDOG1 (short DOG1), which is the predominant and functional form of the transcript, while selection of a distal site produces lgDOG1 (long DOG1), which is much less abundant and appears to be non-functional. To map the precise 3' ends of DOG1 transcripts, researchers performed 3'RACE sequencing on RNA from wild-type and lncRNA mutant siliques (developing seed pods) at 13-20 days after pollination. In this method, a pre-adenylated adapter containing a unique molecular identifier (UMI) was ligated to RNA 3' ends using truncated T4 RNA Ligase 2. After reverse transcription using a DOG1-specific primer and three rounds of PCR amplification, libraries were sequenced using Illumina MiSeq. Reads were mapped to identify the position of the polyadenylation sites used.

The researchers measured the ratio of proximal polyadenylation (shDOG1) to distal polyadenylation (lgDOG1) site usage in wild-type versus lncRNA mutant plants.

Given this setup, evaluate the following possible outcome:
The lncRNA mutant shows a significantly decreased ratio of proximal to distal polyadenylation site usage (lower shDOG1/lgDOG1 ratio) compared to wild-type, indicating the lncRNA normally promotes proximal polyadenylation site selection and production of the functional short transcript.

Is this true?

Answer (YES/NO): YES